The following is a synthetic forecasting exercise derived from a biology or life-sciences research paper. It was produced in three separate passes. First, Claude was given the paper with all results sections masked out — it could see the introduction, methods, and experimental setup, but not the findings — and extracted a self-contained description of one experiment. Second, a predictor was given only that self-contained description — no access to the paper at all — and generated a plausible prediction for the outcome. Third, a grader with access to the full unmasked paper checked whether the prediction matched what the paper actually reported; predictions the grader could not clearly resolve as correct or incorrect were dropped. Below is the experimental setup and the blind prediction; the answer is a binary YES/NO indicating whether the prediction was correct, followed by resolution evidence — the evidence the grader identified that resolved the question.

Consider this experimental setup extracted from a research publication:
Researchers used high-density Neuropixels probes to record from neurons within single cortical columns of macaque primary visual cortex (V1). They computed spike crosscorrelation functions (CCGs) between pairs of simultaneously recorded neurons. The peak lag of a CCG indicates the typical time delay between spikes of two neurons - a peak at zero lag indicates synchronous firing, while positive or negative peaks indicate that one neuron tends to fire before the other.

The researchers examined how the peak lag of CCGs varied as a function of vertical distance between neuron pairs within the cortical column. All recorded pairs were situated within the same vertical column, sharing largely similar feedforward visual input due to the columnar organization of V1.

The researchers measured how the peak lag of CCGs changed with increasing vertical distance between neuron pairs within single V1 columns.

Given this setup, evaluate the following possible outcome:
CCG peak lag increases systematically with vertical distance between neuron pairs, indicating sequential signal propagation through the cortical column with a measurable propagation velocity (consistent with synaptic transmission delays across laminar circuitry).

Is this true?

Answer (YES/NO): YES